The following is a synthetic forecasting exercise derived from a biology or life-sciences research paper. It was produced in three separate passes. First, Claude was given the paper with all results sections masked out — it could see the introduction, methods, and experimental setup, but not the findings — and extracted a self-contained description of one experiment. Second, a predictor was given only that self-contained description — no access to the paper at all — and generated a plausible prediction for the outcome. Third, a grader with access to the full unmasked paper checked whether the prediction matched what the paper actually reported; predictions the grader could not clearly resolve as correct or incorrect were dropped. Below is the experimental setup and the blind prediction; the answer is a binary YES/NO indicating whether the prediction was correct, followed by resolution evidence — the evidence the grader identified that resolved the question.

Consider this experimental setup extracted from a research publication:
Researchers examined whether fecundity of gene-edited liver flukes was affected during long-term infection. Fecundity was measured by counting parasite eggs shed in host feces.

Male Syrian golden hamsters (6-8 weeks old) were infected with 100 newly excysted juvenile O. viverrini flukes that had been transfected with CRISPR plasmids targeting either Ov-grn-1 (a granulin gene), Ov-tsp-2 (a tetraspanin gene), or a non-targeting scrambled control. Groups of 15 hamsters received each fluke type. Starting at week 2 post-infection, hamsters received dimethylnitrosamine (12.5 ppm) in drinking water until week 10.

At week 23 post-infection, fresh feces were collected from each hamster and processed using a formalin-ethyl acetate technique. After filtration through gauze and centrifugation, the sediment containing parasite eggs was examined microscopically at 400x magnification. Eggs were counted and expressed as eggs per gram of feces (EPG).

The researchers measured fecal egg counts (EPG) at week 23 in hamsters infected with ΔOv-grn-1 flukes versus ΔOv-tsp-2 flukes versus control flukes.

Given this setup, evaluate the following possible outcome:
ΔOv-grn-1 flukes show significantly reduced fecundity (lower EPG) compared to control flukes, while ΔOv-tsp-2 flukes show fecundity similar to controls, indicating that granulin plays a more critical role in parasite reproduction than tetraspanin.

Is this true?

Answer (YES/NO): NO